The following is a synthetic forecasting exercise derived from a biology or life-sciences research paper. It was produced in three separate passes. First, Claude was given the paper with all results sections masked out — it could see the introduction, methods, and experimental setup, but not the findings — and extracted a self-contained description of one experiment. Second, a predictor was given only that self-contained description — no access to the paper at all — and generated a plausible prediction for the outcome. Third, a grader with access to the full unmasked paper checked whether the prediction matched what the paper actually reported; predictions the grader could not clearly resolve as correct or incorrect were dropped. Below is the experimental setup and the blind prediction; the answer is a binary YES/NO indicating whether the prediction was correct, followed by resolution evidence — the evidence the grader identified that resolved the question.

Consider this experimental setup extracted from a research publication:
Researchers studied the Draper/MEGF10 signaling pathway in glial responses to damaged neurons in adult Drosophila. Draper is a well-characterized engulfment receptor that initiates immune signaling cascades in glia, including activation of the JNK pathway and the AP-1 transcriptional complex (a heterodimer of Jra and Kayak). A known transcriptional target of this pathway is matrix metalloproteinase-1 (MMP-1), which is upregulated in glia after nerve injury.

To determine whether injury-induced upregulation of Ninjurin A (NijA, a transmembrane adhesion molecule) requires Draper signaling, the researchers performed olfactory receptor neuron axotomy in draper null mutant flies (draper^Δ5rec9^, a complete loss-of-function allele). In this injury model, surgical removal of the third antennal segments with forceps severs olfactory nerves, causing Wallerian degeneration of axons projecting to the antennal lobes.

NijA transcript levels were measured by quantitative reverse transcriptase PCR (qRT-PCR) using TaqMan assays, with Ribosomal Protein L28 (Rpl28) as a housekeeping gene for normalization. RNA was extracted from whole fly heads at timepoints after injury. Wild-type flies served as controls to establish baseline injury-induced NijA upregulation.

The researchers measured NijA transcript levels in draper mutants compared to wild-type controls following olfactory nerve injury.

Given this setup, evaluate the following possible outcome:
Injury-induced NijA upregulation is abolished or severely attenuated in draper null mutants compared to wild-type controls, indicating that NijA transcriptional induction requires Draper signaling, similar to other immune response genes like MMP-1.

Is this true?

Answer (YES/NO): YES